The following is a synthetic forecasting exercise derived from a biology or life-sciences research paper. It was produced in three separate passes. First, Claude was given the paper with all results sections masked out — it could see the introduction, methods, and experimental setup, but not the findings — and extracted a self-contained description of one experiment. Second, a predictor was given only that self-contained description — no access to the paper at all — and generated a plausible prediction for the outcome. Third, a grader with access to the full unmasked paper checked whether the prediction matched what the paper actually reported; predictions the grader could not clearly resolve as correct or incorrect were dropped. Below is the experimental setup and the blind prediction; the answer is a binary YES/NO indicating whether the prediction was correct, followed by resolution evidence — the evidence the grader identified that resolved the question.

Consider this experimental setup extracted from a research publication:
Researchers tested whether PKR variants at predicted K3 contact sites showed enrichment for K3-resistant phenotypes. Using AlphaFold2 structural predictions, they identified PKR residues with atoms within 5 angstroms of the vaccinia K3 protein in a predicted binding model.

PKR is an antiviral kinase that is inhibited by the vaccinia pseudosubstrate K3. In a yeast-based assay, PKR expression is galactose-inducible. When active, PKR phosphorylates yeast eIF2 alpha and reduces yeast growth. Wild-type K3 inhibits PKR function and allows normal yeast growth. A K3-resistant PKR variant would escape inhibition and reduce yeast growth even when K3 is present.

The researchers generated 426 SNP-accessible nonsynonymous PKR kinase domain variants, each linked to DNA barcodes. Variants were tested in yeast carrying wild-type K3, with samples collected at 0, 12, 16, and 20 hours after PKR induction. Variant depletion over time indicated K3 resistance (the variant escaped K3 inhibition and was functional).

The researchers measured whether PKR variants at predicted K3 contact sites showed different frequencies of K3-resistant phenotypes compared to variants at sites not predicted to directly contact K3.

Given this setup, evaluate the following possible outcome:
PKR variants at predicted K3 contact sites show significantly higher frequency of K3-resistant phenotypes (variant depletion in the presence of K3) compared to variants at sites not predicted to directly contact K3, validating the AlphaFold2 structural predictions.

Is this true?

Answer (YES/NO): NO